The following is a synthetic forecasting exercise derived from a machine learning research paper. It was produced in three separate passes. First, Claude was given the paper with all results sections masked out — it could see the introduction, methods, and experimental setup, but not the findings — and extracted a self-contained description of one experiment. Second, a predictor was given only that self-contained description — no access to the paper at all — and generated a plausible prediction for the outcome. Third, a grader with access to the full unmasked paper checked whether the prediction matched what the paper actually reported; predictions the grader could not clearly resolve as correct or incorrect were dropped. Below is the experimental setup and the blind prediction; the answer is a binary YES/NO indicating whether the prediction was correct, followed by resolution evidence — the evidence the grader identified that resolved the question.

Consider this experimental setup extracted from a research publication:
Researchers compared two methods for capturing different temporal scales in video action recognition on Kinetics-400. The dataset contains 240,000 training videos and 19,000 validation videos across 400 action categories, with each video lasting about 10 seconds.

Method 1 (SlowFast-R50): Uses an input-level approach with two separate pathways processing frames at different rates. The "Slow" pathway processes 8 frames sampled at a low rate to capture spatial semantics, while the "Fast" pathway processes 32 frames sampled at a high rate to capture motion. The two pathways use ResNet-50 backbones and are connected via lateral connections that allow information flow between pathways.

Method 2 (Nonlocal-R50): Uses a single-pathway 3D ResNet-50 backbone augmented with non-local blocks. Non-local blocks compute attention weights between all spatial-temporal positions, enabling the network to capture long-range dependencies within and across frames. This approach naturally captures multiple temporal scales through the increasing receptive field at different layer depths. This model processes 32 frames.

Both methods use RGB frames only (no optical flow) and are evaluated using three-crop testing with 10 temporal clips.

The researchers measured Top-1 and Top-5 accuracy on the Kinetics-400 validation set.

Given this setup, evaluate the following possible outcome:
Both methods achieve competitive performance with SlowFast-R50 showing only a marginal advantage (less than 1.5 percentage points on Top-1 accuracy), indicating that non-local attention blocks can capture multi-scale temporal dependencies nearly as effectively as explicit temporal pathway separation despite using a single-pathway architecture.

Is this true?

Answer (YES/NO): YES